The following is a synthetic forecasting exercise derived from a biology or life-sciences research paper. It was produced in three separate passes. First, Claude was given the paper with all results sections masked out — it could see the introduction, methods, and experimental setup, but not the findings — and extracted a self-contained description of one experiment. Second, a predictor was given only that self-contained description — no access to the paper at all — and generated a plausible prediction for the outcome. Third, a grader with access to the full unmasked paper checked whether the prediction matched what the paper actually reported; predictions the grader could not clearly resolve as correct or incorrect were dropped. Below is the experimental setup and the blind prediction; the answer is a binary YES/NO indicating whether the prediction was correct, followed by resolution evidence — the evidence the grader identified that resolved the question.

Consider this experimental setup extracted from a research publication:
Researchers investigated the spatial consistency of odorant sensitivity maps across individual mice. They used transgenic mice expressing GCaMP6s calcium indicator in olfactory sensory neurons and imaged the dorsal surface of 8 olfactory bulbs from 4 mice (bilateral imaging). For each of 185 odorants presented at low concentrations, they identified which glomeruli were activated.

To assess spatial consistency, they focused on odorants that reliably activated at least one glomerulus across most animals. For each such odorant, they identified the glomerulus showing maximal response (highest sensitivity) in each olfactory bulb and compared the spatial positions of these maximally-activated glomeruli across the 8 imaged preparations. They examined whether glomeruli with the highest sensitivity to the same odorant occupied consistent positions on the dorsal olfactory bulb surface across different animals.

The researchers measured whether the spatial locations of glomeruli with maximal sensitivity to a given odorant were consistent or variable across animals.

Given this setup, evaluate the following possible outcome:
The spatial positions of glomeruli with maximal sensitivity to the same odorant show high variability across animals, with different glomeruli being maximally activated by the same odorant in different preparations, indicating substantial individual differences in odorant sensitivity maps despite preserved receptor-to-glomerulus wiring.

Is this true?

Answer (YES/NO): NO